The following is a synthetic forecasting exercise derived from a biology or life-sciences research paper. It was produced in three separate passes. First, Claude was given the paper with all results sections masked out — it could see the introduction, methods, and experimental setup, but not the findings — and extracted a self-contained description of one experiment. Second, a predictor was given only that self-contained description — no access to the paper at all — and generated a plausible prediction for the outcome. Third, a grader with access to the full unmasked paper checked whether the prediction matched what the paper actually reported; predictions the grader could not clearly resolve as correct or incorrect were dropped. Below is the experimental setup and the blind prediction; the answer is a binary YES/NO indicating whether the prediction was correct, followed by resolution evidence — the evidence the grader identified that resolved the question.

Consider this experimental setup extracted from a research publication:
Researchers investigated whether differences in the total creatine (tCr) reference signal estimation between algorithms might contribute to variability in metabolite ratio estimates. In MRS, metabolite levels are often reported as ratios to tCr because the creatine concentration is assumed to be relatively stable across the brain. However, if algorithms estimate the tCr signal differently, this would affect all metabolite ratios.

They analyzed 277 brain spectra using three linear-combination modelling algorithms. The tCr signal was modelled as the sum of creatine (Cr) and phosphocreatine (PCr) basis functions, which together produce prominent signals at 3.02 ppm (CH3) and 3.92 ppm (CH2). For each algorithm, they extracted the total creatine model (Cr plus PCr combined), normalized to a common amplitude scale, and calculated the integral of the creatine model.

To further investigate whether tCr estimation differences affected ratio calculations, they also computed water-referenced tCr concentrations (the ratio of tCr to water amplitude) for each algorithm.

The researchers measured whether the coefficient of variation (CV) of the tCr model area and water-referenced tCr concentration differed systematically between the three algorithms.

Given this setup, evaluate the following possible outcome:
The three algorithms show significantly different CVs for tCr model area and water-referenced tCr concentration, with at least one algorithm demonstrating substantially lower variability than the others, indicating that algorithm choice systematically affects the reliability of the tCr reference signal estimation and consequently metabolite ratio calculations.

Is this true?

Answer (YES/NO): NO